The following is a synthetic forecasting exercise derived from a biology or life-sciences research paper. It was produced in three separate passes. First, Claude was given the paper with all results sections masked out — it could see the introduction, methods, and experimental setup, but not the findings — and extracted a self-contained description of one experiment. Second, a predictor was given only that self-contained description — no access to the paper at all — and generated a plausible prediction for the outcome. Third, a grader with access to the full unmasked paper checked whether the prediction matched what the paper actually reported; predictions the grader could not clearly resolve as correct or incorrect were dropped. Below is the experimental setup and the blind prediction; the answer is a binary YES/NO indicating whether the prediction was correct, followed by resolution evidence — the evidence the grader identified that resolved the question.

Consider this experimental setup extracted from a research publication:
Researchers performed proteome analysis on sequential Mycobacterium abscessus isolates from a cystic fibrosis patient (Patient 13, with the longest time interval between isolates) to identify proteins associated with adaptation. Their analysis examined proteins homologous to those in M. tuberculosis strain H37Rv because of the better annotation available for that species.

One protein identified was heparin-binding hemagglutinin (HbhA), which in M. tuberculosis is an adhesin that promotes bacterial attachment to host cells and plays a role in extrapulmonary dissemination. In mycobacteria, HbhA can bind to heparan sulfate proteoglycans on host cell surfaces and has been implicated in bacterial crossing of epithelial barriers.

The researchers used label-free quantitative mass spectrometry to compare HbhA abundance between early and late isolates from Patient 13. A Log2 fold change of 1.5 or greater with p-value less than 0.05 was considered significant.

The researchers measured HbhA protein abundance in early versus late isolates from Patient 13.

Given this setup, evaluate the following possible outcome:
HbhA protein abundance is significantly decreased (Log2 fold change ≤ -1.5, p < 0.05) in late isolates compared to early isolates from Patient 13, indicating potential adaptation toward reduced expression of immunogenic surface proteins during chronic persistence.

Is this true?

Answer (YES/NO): NO